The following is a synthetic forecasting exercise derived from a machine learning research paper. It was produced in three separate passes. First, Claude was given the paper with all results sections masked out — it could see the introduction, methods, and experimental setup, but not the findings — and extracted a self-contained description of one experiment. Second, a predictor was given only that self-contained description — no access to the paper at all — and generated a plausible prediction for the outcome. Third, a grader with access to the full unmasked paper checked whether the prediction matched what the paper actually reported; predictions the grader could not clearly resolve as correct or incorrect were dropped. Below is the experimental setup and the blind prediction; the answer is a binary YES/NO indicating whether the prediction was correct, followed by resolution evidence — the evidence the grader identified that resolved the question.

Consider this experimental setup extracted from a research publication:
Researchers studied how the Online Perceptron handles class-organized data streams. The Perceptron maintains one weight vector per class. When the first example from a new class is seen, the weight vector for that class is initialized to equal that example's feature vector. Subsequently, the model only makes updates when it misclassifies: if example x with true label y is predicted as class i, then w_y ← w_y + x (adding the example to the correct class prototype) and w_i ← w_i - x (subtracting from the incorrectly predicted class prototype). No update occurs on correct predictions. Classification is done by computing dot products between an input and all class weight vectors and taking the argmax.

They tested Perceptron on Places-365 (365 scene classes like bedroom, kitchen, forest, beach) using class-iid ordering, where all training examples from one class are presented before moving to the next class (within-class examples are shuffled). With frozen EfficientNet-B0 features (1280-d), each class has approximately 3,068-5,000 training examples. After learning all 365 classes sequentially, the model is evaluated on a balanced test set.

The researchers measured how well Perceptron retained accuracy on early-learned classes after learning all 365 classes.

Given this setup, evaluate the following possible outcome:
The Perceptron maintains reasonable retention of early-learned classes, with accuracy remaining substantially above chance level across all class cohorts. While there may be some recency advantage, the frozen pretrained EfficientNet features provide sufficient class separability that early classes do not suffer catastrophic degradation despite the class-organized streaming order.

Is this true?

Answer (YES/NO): NO